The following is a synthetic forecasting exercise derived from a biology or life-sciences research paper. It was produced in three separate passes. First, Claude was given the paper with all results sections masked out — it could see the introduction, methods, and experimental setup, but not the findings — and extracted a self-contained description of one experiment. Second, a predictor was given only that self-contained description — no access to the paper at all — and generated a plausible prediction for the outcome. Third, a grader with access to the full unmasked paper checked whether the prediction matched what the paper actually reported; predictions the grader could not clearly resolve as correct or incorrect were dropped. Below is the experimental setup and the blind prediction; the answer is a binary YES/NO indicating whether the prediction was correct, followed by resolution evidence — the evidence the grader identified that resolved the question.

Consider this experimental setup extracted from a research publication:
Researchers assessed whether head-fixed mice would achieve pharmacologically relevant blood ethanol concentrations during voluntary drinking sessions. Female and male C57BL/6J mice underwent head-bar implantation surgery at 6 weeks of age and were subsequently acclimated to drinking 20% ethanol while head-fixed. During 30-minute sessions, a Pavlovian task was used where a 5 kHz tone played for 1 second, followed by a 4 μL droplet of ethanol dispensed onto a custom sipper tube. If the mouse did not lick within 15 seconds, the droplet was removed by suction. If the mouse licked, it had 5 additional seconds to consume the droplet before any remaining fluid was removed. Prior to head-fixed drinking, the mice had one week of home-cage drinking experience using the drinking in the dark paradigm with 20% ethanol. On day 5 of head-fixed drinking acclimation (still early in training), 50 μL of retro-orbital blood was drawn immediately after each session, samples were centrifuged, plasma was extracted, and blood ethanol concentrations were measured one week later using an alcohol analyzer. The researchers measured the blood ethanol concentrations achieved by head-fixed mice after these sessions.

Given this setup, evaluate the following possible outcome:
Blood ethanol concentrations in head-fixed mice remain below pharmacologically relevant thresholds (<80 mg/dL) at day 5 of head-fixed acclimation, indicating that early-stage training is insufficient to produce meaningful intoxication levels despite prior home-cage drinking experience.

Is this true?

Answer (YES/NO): NO